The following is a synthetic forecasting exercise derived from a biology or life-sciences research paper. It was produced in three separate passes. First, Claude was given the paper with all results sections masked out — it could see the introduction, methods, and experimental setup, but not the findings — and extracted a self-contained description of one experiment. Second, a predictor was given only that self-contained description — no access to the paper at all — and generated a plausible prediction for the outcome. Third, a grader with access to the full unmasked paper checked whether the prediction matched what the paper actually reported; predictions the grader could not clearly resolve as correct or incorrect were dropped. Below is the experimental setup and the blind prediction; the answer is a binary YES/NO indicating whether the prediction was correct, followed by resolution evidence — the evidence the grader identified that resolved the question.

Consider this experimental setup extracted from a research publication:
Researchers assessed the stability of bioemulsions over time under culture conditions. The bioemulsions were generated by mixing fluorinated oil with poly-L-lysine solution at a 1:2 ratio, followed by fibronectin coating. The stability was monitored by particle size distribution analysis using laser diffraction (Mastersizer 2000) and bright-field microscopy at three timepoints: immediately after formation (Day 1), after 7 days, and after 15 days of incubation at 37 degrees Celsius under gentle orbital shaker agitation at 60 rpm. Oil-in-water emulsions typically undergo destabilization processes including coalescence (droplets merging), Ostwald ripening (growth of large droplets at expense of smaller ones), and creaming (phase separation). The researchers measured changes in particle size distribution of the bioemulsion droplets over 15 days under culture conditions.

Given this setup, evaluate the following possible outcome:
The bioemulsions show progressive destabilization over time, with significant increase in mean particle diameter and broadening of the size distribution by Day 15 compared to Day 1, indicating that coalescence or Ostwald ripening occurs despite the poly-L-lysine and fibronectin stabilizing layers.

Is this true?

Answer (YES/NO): NO